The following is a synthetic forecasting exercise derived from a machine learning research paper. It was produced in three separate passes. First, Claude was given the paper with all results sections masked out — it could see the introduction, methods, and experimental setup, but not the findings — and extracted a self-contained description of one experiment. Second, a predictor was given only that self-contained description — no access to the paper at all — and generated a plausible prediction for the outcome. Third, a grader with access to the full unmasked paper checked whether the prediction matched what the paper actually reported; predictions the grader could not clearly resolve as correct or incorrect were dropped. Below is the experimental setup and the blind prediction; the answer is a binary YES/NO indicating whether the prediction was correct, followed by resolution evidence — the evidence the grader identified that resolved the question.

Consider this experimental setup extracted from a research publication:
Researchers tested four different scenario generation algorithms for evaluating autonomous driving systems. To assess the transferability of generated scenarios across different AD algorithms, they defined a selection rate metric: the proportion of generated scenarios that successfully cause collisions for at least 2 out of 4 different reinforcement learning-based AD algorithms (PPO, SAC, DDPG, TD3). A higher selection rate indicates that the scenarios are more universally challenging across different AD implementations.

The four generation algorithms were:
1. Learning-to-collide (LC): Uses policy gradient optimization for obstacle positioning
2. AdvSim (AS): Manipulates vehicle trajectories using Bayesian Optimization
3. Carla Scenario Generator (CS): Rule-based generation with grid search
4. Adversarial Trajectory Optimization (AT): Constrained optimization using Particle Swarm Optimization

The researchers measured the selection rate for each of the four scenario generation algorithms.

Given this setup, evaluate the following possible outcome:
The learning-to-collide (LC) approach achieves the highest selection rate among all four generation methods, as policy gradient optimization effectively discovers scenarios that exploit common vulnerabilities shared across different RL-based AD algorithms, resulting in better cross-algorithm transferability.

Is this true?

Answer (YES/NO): NO